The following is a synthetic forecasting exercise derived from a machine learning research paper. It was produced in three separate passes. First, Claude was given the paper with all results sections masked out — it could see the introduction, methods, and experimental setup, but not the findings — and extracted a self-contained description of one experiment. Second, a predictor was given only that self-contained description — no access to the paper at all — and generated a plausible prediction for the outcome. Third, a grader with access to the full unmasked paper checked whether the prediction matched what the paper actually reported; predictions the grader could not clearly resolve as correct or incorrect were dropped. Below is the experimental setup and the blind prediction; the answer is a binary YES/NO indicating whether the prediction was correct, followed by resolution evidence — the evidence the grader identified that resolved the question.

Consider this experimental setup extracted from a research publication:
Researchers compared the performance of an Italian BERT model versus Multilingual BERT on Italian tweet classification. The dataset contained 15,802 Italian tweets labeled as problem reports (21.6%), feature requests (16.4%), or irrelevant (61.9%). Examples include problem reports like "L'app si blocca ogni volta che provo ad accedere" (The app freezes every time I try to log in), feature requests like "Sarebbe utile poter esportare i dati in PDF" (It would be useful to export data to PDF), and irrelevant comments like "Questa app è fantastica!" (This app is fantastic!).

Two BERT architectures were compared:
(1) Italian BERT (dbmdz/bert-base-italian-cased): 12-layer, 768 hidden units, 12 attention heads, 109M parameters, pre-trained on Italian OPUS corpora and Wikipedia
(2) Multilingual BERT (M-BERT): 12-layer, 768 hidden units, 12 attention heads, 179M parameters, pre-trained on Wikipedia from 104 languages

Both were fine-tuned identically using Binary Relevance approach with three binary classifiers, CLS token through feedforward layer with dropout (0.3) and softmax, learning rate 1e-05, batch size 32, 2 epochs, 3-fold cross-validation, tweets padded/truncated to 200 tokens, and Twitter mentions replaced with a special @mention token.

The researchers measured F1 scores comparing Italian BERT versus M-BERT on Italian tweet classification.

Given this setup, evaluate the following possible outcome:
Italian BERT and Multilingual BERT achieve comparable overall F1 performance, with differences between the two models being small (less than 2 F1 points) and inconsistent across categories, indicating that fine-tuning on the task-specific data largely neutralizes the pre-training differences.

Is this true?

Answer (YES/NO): NO